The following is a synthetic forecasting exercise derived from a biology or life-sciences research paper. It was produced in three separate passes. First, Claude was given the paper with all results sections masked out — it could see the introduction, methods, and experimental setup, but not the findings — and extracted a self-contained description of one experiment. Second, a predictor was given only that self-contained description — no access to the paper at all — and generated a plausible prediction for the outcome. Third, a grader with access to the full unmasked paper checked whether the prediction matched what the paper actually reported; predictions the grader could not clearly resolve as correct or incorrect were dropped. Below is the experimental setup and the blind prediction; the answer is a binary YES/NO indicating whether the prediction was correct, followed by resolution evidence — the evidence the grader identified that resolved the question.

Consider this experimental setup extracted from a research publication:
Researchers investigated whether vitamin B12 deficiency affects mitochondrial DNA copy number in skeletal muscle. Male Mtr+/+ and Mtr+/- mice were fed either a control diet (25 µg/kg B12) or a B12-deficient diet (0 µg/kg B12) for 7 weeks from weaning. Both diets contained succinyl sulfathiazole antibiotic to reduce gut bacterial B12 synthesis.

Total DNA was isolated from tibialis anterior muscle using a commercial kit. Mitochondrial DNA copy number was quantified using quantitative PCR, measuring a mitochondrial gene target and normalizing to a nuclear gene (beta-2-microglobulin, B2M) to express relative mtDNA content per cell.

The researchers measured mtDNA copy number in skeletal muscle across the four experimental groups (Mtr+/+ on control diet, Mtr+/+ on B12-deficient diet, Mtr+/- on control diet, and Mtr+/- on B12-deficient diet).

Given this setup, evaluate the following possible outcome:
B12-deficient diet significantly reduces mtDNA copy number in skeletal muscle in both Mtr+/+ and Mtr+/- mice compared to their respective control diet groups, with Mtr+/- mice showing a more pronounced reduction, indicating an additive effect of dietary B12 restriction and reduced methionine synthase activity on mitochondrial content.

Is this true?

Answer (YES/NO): NO